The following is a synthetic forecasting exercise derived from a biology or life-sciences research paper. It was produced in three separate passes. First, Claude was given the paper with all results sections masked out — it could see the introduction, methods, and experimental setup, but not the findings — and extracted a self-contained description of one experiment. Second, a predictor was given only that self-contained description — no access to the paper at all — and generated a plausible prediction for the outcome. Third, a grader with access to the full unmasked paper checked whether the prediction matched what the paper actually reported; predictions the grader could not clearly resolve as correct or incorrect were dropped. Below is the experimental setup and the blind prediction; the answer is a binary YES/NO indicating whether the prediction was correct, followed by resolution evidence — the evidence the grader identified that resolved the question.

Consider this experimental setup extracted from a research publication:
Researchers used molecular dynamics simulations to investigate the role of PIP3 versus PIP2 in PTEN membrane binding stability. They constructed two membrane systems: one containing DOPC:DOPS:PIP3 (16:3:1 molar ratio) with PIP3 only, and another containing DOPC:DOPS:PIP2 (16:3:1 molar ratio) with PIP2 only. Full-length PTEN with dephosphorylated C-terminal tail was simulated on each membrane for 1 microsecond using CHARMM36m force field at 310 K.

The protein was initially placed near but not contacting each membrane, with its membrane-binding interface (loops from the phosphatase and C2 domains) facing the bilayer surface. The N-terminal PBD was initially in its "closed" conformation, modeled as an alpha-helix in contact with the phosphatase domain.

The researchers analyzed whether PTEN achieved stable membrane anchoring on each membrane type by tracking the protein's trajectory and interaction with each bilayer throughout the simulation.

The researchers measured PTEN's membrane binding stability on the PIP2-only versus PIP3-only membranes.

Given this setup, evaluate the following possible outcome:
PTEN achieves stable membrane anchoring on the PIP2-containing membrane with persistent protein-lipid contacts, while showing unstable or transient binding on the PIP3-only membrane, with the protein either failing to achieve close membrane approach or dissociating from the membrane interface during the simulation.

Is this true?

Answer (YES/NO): NO